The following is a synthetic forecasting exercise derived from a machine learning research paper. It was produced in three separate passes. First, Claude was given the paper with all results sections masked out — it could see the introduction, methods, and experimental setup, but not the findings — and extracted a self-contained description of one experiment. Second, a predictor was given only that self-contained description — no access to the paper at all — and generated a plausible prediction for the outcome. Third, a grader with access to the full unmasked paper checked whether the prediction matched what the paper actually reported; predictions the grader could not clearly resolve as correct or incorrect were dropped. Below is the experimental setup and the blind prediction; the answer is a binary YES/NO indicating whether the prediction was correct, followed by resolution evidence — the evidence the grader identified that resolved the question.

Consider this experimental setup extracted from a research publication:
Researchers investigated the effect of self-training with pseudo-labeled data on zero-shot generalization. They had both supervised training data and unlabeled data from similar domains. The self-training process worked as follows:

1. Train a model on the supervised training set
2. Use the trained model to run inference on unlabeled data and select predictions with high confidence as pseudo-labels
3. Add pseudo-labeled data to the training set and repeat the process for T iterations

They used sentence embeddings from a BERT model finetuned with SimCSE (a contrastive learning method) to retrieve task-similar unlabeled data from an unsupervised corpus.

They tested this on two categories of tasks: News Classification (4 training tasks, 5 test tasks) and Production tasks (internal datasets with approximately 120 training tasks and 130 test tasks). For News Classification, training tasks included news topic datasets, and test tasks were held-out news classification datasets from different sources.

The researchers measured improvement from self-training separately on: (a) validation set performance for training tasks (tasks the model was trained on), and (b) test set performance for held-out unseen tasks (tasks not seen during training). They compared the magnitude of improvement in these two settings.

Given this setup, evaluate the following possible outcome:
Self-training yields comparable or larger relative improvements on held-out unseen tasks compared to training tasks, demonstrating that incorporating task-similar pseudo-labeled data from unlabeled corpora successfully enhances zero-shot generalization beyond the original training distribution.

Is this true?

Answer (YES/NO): YES